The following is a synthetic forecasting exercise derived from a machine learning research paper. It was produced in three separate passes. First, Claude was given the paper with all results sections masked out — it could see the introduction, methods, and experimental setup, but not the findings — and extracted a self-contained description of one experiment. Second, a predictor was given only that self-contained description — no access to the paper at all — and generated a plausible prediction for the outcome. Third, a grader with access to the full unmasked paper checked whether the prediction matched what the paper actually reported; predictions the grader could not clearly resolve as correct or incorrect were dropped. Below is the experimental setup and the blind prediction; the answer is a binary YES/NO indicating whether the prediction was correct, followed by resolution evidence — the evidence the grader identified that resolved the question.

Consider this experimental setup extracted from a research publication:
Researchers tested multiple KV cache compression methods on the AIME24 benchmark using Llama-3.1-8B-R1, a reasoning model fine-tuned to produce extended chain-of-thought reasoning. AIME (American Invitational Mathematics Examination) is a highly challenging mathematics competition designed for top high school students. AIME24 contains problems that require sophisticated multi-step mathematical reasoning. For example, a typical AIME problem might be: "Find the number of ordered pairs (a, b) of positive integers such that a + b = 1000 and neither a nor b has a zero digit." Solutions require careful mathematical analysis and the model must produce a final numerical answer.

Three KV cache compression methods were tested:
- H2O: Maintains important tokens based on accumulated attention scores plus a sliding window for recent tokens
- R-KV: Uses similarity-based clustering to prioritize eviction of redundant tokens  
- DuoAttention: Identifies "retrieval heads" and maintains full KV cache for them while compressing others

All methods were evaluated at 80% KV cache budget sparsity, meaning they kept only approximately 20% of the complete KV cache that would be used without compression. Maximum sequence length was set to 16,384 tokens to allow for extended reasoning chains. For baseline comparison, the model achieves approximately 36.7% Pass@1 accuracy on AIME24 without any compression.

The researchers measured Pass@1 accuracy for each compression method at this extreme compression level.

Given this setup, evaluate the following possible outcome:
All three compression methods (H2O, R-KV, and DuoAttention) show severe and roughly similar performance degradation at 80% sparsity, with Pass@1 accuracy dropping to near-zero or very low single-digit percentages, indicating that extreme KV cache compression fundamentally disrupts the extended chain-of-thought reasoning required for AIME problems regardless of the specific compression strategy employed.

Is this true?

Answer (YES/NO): YES